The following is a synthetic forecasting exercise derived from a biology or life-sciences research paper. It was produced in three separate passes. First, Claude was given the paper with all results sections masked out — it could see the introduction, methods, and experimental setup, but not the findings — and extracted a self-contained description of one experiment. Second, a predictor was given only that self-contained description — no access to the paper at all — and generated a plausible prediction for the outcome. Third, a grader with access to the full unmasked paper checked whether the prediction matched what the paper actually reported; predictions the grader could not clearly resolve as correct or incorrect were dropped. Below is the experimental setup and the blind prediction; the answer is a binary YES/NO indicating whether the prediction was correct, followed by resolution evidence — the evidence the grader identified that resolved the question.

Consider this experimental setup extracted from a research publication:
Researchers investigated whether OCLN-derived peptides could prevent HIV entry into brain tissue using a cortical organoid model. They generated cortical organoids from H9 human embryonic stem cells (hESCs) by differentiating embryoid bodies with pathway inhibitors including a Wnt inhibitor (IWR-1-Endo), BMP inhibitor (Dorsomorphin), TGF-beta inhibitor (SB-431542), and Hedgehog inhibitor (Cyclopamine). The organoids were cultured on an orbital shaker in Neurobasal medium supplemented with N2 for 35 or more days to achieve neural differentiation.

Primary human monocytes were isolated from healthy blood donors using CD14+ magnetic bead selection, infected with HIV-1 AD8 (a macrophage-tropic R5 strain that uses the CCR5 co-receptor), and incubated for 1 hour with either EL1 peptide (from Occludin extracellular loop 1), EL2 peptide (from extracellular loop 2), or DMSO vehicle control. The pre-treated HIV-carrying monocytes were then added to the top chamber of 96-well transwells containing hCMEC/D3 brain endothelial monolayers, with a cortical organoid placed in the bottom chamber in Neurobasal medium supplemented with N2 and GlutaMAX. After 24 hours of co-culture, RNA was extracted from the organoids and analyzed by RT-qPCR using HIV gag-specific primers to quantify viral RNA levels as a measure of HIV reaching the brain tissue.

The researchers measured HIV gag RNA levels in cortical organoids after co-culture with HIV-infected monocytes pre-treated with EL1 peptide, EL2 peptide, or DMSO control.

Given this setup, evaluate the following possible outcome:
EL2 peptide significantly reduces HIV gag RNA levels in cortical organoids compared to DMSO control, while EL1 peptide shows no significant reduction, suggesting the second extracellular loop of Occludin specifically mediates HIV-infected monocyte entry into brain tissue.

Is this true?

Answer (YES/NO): NO